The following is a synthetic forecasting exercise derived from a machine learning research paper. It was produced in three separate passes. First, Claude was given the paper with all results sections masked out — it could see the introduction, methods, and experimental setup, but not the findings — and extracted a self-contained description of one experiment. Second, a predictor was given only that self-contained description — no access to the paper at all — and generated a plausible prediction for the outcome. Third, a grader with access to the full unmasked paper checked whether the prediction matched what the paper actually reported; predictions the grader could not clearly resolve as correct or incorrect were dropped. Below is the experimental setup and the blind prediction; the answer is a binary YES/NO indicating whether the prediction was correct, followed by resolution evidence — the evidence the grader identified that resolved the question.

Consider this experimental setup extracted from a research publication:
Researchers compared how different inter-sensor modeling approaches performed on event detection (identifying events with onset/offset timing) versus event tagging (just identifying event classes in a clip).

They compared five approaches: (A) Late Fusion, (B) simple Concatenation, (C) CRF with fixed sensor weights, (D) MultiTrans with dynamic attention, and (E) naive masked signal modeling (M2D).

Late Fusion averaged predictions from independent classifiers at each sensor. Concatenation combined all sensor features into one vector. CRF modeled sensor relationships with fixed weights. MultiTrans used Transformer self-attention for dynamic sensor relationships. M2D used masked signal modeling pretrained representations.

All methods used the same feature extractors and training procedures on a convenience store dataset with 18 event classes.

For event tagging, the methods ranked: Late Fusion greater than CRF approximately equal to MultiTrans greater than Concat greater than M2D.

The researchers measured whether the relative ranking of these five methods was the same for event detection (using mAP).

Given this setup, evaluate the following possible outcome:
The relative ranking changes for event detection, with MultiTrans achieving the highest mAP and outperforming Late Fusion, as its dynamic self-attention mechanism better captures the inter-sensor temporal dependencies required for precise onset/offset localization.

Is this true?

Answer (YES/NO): YES